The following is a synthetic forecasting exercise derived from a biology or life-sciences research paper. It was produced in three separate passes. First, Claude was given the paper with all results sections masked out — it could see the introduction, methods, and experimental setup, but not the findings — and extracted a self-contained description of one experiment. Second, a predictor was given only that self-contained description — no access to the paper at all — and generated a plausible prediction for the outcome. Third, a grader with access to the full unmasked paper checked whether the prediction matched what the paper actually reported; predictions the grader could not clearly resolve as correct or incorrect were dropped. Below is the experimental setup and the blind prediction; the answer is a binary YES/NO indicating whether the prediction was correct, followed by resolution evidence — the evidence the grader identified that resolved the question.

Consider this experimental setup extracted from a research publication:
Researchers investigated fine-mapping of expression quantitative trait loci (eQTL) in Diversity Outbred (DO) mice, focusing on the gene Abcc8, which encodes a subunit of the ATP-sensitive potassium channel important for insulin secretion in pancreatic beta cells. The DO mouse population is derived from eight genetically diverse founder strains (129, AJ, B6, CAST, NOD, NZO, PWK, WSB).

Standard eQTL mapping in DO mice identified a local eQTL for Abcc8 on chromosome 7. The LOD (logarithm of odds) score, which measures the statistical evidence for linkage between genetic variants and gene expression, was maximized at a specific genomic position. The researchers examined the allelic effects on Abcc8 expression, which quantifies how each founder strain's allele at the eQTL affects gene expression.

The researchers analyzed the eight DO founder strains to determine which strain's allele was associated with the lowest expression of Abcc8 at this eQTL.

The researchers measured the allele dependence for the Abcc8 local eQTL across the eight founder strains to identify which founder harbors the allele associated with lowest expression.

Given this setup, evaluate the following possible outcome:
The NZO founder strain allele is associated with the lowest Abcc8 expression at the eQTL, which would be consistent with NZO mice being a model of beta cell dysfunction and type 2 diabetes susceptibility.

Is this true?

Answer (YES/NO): NO